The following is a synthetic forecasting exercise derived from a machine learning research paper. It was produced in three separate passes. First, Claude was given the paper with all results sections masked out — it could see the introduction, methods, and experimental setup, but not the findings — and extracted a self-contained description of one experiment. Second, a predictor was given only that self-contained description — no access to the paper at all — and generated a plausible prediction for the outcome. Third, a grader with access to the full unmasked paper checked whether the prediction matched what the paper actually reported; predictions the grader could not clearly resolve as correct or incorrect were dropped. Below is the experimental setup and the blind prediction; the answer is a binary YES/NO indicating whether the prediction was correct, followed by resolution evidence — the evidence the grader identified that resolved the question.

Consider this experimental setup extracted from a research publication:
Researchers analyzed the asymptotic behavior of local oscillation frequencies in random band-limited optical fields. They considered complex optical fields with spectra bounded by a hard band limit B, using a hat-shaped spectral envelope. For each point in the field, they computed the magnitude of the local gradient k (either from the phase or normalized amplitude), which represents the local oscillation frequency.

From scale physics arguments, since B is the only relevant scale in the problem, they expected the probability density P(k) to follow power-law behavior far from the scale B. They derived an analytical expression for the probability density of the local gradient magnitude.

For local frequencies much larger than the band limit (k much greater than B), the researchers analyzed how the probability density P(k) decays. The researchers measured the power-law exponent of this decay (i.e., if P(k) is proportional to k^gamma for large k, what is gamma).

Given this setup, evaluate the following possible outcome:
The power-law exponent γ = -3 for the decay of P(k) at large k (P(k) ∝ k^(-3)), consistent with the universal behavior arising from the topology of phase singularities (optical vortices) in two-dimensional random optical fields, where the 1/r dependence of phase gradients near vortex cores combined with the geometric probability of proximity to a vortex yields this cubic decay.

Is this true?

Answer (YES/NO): YES